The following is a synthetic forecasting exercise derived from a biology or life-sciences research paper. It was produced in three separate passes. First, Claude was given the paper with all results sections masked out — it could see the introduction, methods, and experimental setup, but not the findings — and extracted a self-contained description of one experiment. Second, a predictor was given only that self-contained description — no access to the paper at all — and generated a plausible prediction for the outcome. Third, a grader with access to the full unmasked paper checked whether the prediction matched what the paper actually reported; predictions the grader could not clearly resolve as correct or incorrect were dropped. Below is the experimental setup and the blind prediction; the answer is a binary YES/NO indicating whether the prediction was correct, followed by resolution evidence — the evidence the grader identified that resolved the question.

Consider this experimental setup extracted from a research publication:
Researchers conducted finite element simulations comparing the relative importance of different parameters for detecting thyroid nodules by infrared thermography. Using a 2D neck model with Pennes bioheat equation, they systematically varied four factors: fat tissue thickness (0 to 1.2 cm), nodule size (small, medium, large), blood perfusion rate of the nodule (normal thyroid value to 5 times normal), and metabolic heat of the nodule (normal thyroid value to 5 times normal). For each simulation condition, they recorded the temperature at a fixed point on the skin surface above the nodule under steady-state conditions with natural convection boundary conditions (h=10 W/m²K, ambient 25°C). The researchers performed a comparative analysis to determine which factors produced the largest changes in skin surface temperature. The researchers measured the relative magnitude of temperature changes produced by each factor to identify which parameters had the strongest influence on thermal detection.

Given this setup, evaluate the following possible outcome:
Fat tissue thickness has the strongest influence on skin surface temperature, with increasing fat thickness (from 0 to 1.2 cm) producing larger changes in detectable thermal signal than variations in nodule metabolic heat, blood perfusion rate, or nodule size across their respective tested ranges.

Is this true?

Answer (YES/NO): YES